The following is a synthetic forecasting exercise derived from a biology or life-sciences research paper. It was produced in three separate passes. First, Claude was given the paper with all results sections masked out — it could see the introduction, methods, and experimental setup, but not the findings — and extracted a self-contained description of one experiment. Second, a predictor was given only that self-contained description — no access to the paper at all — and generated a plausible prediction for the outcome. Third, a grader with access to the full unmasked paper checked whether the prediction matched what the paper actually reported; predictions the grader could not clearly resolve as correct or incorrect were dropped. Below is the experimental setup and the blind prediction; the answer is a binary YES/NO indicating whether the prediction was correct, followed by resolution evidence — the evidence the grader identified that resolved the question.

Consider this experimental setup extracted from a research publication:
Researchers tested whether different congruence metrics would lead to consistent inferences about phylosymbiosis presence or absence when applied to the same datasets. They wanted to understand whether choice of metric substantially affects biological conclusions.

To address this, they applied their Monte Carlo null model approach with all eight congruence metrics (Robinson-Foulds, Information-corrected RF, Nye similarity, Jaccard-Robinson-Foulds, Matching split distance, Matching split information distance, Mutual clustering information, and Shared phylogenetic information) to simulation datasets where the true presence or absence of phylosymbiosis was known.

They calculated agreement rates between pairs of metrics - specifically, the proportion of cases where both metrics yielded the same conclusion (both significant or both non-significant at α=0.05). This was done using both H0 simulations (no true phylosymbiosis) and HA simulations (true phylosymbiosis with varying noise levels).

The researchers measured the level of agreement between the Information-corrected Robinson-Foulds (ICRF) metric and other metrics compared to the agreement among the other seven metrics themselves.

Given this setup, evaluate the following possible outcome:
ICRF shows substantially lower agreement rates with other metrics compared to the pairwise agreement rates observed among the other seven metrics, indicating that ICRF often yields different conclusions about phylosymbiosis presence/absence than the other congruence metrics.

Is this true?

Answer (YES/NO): YES